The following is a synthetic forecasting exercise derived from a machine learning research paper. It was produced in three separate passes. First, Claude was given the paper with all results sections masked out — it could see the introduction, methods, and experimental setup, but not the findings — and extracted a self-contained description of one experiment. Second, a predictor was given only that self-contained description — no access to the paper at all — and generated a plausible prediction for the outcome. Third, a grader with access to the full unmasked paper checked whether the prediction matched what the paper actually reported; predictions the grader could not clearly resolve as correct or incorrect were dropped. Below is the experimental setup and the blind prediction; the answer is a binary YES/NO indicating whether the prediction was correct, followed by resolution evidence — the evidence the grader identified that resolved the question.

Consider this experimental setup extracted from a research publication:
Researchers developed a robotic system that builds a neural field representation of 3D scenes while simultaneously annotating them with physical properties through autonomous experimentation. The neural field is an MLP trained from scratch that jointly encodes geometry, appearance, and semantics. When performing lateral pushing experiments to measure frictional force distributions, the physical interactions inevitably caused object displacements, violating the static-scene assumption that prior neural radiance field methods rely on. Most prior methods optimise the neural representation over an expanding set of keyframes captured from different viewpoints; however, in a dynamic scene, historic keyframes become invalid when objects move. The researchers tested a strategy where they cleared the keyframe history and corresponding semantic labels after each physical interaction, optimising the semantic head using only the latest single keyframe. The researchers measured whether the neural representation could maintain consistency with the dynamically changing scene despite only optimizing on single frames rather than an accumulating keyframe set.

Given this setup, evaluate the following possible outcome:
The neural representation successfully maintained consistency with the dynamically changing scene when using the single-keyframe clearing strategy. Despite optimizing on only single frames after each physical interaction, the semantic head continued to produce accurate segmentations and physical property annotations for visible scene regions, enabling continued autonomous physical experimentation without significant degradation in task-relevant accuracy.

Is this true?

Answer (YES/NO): YES